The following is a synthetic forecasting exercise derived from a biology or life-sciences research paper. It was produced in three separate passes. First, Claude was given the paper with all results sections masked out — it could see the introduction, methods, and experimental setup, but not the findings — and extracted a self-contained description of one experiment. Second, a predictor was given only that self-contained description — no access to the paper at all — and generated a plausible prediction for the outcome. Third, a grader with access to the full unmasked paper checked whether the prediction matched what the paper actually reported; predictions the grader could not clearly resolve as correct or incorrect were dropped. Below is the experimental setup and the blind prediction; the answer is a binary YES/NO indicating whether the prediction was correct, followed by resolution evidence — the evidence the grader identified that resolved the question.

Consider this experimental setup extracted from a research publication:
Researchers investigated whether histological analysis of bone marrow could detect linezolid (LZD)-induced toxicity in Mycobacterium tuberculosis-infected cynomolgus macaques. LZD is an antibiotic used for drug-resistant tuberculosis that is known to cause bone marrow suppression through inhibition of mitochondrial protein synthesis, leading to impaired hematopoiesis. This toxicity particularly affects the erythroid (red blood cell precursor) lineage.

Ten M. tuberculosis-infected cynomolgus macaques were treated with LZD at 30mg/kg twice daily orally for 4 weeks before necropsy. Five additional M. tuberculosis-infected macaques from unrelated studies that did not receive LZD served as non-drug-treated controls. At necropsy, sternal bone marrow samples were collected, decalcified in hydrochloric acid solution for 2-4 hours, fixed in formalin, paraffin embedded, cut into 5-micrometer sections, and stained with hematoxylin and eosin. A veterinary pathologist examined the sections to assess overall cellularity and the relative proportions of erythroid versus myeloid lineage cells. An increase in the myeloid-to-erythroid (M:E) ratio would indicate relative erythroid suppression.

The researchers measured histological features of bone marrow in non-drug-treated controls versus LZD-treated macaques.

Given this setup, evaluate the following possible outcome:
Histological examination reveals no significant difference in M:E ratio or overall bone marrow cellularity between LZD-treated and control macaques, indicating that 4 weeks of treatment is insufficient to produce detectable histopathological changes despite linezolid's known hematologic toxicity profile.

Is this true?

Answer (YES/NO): YES